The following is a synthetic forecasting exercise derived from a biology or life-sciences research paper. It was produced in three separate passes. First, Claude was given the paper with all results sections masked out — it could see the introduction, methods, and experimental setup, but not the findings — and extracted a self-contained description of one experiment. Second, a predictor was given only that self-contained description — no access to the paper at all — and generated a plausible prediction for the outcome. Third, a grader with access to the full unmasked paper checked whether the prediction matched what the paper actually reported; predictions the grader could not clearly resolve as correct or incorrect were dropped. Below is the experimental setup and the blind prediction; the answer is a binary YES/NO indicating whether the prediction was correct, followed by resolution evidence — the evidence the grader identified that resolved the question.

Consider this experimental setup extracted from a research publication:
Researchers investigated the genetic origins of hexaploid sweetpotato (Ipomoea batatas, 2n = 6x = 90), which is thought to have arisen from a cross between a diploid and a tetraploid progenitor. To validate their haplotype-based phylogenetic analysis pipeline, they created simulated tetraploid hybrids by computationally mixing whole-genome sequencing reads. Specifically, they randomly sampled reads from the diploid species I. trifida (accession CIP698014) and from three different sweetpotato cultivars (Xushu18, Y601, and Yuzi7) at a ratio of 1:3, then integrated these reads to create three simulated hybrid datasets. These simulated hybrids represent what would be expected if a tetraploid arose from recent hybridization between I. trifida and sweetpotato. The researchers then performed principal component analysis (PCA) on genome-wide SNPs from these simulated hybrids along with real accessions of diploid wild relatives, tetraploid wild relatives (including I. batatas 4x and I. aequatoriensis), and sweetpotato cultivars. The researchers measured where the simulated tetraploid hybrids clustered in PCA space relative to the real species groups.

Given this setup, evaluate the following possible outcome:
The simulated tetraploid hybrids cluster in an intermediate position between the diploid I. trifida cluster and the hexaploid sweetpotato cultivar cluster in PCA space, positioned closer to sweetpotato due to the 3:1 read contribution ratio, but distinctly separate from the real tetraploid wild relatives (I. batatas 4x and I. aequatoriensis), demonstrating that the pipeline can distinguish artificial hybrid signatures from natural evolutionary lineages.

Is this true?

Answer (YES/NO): NO